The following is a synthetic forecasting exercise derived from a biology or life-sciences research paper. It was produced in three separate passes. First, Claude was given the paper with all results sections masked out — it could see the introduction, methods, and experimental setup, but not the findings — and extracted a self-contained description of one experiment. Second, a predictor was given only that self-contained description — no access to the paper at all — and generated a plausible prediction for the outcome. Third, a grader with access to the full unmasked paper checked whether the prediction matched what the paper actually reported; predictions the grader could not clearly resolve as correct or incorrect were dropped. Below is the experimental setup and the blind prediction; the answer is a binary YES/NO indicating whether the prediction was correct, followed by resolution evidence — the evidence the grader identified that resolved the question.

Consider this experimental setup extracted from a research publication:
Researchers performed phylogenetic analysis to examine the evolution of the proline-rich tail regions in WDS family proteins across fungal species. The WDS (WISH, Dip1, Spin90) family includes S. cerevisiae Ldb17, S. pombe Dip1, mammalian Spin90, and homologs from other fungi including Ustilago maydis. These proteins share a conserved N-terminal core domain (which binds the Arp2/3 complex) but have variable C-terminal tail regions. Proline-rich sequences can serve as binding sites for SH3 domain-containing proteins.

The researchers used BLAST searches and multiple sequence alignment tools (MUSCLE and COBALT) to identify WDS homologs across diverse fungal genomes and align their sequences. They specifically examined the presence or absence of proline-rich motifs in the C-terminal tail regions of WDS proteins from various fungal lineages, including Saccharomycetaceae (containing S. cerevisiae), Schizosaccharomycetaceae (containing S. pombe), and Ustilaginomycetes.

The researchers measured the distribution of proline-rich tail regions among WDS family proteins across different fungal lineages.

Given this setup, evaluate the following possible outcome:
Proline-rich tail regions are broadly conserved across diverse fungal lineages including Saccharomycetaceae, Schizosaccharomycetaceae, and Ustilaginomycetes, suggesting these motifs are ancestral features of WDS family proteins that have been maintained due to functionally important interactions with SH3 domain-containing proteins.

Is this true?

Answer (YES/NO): NO